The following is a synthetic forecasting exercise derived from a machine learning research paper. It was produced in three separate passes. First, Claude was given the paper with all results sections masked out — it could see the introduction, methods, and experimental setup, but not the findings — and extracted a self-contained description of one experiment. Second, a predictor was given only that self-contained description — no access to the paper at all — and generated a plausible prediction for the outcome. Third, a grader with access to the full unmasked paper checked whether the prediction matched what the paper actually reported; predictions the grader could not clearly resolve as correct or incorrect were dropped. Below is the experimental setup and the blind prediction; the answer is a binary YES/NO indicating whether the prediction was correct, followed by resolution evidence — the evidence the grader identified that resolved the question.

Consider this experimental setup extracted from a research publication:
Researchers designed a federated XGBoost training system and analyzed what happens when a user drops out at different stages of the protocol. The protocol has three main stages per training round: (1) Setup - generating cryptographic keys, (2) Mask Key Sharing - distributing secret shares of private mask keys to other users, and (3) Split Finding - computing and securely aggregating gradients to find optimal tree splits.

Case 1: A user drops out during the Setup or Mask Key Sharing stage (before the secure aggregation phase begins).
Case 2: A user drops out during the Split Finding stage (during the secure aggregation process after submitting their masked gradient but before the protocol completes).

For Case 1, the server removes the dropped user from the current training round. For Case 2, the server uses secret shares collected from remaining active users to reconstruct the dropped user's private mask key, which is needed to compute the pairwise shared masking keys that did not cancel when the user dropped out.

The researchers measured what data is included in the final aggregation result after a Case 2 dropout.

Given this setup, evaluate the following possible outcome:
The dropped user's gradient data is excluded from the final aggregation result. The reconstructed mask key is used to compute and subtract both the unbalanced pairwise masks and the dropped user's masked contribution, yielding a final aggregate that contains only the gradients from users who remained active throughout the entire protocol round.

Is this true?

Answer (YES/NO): YES